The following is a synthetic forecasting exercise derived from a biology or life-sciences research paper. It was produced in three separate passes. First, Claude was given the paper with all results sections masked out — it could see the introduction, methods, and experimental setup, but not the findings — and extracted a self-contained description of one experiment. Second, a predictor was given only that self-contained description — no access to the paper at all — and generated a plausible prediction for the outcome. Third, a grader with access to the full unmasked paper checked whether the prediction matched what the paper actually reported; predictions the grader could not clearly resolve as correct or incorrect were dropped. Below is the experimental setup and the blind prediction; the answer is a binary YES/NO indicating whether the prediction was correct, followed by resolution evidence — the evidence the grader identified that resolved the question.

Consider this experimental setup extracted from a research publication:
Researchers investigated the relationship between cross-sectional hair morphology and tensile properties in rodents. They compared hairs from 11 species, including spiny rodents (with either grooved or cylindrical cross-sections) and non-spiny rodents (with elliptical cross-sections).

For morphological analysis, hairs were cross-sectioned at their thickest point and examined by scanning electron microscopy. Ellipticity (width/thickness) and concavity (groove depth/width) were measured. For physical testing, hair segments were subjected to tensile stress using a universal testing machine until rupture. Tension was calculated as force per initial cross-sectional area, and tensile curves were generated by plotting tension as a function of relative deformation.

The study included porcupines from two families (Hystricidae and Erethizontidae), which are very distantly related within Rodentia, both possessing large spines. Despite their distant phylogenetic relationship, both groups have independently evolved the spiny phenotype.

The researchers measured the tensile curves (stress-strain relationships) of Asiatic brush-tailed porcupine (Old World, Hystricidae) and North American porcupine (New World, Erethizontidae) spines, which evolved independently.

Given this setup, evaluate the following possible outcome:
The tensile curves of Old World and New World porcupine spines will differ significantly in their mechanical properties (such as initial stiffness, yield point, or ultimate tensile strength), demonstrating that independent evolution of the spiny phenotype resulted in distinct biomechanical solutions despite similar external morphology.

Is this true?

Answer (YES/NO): NO